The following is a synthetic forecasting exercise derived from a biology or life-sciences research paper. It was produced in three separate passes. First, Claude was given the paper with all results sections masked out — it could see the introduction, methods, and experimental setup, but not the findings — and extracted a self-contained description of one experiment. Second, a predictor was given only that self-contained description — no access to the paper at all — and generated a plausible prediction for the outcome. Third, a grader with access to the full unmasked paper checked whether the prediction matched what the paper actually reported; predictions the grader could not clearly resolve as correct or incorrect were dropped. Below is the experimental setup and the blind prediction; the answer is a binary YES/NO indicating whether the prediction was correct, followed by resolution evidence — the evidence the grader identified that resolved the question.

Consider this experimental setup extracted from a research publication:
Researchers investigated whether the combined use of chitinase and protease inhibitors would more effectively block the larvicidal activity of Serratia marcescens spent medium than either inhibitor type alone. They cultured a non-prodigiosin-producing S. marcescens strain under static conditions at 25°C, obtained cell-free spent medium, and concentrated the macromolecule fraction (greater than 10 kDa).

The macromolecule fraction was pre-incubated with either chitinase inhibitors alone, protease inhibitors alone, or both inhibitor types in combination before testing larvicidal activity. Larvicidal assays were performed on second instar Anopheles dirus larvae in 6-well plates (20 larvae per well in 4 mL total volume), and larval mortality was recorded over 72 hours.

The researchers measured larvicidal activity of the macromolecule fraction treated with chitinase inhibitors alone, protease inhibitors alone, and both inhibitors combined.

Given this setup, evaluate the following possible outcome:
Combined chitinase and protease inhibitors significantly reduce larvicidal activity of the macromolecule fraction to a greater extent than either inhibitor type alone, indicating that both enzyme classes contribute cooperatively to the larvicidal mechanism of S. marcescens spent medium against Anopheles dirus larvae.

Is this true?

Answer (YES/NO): NO